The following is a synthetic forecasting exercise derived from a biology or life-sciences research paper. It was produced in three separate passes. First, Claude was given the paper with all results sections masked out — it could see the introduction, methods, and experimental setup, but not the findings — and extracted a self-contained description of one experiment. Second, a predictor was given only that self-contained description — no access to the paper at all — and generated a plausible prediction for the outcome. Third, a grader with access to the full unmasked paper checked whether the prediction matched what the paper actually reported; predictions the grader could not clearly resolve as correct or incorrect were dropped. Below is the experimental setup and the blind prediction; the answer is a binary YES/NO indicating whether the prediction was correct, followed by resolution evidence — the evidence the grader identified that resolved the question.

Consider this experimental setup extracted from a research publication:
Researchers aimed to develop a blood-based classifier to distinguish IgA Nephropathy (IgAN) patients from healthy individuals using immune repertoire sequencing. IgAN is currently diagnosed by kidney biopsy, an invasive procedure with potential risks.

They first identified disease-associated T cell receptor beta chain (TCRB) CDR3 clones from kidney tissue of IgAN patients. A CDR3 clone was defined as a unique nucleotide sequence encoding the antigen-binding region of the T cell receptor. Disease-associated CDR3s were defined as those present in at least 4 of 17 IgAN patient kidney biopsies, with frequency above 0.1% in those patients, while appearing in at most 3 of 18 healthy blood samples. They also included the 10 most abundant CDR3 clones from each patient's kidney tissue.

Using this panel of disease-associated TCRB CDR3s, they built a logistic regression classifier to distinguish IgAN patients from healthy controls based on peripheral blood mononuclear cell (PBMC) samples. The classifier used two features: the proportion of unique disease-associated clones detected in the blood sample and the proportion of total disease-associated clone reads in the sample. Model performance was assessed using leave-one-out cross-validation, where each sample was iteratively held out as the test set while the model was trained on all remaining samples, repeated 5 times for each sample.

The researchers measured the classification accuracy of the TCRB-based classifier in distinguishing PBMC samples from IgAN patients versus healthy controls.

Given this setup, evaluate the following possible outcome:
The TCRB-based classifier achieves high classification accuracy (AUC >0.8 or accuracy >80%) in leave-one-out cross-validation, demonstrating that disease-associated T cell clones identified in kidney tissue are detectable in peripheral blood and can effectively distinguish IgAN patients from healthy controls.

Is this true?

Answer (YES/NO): YES